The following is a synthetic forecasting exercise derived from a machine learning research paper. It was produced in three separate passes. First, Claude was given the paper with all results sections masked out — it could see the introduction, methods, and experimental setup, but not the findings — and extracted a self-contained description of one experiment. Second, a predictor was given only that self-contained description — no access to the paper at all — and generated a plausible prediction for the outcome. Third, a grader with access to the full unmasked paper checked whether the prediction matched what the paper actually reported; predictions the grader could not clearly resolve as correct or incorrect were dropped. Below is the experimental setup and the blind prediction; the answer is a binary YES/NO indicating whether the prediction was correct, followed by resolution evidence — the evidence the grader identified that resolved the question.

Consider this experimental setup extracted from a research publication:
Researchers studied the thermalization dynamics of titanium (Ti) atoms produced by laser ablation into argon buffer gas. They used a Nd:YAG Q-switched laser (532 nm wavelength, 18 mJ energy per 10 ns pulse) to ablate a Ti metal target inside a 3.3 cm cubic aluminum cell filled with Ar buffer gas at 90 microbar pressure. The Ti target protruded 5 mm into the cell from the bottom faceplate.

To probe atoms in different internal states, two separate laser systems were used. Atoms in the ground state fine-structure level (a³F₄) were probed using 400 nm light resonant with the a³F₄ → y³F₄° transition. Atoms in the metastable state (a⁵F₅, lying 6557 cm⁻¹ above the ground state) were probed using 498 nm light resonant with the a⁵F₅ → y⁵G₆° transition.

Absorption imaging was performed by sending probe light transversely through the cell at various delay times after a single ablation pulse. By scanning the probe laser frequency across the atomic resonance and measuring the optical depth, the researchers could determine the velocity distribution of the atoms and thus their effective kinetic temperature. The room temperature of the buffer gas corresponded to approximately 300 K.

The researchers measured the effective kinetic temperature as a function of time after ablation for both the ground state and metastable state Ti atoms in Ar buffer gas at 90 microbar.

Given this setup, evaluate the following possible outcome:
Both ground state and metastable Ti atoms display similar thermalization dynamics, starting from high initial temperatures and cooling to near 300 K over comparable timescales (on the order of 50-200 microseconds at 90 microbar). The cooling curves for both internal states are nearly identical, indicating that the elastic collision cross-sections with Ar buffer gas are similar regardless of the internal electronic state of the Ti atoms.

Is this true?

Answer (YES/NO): NO